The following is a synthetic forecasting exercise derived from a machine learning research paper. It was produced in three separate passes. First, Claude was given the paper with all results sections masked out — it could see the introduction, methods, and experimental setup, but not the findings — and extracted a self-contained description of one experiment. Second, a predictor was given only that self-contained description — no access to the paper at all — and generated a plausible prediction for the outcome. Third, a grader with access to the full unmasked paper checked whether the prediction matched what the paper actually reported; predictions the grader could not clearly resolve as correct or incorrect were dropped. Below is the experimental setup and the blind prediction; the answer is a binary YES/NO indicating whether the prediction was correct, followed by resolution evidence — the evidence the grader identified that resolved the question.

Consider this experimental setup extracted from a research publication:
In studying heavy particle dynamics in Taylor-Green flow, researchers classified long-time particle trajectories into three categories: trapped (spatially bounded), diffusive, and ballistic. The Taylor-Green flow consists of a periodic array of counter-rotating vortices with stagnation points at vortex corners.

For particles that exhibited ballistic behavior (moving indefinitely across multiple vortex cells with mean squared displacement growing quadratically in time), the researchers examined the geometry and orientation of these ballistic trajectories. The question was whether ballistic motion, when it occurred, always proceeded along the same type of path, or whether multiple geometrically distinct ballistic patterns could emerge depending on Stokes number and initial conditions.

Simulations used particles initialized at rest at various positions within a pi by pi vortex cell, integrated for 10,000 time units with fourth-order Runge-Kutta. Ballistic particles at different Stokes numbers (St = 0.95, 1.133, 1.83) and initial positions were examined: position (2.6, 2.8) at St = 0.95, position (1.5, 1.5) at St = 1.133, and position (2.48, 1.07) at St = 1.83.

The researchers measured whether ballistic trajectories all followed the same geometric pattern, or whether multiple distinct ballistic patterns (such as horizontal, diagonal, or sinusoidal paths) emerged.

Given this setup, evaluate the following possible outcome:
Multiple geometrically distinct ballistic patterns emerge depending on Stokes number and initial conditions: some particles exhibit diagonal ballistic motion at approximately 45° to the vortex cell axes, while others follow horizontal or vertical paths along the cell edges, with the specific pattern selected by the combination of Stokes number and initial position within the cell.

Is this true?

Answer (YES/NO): YES